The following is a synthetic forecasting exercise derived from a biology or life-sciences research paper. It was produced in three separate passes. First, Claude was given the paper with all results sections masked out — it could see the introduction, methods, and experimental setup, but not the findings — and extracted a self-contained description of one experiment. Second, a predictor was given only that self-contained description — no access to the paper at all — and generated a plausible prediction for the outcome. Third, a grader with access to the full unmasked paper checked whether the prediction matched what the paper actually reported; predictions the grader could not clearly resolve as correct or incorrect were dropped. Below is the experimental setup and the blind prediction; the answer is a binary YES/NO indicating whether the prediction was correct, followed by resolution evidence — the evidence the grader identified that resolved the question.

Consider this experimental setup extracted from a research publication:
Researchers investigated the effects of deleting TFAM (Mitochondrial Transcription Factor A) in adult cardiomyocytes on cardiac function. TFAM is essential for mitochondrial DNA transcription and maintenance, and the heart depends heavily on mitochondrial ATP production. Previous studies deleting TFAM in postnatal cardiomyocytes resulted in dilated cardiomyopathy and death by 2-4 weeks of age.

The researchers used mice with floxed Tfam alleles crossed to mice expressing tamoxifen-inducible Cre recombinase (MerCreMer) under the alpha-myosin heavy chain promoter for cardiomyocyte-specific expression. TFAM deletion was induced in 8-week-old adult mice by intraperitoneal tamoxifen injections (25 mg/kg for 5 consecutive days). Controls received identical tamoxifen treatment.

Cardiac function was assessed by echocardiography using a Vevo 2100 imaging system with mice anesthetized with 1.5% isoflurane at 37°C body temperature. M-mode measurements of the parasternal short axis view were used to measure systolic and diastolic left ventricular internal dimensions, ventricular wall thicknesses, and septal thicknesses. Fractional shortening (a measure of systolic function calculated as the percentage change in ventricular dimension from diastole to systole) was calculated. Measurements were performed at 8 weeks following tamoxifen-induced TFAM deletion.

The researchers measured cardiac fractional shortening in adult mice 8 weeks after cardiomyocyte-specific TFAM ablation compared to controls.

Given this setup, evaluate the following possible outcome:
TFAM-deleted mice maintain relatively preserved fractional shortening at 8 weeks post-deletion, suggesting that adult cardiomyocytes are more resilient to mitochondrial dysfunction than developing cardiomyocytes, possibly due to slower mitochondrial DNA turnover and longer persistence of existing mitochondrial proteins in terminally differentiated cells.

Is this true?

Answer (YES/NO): YES